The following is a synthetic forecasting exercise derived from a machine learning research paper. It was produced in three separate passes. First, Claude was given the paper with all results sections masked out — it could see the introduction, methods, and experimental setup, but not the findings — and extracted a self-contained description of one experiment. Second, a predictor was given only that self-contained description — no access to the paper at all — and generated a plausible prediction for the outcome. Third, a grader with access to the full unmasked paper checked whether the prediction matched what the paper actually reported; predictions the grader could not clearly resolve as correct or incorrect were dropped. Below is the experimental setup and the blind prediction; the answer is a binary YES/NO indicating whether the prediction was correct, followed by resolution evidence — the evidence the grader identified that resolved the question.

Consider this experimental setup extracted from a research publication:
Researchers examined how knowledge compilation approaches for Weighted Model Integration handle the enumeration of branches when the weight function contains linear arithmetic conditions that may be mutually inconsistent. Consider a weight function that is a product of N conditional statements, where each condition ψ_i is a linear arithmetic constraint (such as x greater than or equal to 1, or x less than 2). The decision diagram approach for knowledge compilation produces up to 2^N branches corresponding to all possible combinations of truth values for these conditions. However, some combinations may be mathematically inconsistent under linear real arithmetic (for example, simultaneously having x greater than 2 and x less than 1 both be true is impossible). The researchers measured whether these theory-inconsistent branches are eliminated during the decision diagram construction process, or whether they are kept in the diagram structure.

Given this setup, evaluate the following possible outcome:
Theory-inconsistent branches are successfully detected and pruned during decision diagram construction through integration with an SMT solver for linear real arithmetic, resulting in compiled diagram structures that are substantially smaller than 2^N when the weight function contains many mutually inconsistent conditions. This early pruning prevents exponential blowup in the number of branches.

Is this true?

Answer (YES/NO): NO